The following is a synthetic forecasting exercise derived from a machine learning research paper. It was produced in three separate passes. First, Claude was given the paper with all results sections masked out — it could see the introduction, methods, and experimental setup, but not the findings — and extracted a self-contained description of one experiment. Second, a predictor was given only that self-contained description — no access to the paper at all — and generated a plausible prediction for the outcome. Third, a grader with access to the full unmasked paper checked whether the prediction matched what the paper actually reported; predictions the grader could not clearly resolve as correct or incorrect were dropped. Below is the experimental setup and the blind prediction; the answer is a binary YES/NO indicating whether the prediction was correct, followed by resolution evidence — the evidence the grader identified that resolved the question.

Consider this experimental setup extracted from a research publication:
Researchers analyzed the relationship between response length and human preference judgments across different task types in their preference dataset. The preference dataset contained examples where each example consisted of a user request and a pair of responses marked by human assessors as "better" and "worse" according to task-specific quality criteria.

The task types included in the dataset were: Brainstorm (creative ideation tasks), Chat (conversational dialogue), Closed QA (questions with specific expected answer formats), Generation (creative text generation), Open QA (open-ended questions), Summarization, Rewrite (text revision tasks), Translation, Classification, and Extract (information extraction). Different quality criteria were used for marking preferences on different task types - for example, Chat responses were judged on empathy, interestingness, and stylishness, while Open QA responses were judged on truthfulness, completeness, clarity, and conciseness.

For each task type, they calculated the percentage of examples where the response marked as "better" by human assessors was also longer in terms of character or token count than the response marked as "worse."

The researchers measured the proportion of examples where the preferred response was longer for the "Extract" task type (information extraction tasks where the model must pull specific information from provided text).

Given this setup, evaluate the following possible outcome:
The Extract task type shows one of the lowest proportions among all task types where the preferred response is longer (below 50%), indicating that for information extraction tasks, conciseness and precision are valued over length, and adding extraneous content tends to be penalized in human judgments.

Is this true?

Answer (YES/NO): NO